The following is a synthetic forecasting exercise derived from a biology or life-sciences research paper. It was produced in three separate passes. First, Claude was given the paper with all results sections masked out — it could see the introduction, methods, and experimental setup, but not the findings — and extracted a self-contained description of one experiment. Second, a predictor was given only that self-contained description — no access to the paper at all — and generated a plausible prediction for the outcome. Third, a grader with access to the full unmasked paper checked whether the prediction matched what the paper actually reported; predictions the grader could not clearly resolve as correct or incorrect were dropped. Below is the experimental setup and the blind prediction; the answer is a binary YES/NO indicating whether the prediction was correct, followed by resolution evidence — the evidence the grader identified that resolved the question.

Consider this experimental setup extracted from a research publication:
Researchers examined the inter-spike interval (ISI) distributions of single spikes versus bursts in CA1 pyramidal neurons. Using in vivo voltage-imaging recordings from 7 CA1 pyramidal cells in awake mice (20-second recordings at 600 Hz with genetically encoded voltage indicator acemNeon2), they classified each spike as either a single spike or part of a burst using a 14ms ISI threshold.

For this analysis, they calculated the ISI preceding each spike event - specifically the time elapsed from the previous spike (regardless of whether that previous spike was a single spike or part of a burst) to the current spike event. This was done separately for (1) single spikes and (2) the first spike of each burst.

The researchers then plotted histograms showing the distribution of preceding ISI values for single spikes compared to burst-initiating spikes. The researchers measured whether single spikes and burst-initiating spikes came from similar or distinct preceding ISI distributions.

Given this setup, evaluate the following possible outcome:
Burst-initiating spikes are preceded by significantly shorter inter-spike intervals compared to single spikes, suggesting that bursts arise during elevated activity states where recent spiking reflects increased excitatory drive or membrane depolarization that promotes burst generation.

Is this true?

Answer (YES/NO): NO